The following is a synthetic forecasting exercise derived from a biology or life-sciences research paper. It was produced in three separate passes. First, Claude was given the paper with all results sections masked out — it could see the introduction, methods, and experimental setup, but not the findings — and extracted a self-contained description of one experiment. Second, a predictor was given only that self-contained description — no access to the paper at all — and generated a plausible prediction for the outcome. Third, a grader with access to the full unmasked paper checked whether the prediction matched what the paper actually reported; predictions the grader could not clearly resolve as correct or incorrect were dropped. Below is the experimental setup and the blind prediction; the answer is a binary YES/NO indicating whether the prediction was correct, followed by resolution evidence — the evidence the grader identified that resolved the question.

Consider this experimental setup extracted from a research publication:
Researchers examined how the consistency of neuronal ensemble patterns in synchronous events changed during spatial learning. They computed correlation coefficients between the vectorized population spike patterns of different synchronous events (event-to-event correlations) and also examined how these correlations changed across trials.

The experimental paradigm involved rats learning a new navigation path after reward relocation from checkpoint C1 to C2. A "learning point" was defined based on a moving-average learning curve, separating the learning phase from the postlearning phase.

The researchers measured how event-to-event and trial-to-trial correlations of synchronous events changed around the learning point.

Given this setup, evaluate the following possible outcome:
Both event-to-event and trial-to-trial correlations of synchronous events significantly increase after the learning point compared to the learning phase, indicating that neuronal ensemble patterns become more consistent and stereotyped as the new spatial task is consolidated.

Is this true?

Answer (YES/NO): NO